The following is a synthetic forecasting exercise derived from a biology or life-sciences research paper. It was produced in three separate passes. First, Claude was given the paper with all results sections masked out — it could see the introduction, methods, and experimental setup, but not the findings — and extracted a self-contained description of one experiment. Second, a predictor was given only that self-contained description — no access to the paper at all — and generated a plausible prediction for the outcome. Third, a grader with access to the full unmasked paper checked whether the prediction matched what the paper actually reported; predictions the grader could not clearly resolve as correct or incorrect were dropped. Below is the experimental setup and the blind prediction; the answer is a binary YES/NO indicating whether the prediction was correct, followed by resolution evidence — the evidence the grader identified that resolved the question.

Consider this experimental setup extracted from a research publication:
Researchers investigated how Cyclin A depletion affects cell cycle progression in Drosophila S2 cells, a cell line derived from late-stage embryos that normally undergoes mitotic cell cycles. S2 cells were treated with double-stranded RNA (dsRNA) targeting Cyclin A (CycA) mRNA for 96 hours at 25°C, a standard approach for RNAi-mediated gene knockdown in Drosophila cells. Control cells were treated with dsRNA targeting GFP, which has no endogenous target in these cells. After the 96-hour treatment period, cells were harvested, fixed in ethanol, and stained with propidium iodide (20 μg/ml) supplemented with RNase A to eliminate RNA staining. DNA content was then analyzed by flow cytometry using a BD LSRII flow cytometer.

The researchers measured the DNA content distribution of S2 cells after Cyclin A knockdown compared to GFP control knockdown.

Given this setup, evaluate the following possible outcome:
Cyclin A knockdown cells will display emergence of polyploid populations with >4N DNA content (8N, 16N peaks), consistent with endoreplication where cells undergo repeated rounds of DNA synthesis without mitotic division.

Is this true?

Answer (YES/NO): YES